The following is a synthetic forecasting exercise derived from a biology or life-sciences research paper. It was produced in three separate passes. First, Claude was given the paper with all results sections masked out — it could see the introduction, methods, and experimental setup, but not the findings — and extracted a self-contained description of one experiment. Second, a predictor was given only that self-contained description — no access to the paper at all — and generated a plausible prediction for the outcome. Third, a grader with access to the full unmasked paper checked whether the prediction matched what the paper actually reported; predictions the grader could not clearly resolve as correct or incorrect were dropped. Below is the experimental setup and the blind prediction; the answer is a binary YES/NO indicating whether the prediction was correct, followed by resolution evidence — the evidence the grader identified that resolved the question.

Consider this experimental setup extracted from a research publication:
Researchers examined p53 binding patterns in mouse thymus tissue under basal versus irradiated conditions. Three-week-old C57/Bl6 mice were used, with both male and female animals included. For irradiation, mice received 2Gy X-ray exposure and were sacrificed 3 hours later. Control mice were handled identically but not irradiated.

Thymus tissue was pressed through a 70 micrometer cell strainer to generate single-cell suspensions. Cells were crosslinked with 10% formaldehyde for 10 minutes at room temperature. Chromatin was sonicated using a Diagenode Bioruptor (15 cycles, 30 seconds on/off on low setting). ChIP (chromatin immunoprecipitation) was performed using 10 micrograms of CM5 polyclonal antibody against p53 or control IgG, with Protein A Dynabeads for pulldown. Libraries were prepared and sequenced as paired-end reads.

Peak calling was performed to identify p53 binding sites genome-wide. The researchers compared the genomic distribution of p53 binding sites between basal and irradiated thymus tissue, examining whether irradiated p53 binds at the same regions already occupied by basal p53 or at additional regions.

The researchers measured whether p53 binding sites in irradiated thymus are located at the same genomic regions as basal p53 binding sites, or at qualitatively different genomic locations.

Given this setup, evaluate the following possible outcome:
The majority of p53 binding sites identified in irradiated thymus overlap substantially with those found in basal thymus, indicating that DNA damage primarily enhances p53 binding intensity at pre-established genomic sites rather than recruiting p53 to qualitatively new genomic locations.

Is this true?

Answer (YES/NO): YES